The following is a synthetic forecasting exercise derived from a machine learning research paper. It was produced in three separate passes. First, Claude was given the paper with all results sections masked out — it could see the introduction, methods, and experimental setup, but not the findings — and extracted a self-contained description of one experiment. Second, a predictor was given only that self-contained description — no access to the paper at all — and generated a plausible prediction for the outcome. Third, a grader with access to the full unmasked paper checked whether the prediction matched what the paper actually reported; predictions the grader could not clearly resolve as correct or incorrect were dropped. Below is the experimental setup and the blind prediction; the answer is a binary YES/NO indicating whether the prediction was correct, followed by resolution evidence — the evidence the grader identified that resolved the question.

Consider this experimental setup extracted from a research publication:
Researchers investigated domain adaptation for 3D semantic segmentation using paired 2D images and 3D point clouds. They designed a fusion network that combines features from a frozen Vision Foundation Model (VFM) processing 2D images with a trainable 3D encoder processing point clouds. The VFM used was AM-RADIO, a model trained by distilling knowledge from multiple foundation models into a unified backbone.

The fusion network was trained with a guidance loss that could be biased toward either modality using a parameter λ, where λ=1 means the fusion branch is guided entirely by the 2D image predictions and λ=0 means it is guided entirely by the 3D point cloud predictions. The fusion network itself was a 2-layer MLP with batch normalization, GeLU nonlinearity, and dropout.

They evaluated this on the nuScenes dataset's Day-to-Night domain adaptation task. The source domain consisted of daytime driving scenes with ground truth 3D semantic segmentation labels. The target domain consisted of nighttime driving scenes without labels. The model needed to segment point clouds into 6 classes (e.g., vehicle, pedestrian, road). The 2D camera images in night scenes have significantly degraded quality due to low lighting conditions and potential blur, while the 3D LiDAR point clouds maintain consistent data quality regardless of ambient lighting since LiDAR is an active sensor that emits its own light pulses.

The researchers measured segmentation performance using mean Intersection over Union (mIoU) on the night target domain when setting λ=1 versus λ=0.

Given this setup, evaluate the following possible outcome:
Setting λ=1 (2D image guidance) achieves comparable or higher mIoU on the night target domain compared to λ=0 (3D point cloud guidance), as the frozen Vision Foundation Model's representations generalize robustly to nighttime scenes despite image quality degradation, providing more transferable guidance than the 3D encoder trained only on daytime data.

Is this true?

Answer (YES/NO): NO